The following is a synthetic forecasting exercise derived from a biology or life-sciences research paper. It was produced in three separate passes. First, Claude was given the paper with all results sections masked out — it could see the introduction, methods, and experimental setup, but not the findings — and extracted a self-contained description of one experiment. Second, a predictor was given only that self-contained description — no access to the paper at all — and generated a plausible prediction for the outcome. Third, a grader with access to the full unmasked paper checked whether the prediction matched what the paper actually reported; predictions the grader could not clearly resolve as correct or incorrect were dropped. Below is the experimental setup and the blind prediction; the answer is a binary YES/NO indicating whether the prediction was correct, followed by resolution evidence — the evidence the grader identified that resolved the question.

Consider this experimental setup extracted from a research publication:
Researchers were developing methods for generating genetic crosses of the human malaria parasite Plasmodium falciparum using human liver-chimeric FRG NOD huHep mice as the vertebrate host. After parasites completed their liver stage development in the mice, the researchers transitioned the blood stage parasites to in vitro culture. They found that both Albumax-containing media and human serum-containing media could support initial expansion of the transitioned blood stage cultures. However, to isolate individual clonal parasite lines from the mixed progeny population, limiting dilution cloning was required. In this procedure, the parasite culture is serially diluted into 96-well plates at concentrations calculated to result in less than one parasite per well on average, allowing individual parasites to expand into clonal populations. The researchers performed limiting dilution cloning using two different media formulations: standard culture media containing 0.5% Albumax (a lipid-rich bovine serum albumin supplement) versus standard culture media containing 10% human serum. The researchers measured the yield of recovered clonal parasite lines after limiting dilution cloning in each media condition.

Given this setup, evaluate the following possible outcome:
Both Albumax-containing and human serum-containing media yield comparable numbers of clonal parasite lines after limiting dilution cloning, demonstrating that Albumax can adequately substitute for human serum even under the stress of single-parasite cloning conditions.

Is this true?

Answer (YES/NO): NO